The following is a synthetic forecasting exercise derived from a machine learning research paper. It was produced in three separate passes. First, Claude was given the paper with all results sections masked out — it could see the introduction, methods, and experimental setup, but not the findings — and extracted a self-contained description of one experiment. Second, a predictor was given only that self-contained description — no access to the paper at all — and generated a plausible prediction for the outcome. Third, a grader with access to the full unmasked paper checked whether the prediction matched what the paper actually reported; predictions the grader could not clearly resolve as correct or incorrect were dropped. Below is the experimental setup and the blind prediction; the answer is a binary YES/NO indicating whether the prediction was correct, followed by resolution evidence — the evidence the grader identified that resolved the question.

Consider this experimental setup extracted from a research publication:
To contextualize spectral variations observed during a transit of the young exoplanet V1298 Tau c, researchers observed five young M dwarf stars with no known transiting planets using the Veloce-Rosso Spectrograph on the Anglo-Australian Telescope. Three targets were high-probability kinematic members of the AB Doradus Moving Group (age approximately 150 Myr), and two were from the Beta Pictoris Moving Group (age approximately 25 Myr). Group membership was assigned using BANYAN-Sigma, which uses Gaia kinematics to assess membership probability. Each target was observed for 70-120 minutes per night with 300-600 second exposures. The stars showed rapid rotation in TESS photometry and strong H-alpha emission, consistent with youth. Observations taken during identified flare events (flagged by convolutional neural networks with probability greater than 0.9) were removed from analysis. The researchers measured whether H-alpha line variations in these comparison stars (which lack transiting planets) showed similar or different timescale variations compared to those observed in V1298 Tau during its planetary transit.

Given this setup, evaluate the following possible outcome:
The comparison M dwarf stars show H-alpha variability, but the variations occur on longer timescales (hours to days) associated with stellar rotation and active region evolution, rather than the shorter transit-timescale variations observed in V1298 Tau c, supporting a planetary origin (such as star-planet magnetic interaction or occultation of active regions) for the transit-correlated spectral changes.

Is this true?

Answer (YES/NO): NO